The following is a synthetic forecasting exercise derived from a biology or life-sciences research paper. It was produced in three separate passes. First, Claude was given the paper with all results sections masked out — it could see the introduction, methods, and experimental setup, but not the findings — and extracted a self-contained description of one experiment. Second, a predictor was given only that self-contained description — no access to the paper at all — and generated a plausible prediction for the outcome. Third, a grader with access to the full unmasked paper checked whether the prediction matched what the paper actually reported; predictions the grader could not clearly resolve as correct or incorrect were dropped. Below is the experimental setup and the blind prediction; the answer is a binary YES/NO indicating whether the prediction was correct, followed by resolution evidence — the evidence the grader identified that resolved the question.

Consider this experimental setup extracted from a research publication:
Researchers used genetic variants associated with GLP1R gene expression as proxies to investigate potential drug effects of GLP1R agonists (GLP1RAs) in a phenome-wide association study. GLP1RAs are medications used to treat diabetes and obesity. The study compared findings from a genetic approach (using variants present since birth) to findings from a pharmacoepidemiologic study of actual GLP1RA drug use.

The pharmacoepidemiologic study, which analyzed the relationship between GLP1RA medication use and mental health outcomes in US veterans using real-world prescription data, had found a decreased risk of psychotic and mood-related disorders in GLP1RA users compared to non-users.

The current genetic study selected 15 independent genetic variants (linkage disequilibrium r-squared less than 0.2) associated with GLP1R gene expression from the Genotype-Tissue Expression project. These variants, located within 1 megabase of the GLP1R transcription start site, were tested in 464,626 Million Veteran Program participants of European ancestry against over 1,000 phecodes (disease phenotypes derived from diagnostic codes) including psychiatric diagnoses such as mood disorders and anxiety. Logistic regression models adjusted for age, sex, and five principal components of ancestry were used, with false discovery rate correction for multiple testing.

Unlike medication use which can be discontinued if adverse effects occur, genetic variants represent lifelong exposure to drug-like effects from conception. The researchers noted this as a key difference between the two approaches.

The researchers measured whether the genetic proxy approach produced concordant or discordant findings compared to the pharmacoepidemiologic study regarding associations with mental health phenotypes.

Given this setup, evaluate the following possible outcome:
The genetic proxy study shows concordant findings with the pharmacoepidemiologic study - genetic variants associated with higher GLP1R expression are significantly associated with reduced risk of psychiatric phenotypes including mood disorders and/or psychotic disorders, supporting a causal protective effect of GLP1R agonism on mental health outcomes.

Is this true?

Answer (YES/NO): NO